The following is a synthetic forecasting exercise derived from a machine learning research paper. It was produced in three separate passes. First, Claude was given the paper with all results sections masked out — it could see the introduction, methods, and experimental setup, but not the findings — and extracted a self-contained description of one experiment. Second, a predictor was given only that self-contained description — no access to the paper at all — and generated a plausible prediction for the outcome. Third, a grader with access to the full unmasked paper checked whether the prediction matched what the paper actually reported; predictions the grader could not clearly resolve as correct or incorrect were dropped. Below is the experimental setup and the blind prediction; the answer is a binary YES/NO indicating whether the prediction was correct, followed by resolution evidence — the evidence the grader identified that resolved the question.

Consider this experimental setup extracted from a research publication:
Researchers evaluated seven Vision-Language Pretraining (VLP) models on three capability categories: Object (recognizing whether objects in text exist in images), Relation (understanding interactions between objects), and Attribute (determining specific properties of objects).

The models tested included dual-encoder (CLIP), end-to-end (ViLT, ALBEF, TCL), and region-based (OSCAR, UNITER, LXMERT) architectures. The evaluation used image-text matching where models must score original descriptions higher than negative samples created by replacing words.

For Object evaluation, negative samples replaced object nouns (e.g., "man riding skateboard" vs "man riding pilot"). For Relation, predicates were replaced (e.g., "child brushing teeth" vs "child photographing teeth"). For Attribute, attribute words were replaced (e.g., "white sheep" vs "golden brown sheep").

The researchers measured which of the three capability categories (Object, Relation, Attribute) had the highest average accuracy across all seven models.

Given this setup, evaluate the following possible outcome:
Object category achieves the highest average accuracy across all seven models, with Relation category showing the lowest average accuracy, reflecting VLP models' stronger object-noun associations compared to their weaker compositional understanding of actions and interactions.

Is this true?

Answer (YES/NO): YES